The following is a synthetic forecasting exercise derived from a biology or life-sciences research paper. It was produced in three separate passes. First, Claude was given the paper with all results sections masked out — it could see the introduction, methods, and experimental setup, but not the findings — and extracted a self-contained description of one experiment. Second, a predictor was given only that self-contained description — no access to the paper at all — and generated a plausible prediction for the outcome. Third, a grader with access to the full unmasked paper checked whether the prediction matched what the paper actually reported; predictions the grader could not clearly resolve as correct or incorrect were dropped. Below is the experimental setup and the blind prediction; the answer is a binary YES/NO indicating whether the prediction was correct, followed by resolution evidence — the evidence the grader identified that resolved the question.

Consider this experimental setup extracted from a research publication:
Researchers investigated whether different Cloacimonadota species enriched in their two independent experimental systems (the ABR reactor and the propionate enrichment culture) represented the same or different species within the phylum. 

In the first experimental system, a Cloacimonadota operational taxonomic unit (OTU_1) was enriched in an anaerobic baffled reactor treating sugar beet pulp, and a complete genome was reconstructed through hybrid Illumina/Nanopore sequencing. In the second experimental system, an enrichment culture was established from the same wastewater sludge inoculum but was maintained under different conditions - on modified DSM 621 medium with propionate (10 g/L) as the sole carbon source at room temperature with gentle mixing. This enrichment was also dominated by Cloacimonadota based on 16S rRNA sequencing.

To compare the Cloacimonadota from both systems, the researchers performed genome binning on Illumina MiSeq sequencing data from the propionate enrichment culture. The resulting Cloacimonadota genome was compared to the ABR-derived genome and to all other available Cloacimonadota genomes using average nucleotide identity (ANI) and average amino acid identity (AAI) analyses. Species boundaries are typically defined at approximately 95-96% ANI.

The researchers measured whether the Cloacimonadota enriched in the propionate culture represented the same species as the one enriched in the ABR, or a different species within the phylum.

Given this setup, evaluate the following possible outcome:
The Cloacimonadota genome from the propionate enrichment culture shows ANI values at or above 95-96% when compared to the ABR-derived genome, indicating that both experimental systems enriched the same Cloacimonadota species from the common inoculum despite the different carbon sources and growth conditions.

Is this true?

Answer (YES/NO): NO